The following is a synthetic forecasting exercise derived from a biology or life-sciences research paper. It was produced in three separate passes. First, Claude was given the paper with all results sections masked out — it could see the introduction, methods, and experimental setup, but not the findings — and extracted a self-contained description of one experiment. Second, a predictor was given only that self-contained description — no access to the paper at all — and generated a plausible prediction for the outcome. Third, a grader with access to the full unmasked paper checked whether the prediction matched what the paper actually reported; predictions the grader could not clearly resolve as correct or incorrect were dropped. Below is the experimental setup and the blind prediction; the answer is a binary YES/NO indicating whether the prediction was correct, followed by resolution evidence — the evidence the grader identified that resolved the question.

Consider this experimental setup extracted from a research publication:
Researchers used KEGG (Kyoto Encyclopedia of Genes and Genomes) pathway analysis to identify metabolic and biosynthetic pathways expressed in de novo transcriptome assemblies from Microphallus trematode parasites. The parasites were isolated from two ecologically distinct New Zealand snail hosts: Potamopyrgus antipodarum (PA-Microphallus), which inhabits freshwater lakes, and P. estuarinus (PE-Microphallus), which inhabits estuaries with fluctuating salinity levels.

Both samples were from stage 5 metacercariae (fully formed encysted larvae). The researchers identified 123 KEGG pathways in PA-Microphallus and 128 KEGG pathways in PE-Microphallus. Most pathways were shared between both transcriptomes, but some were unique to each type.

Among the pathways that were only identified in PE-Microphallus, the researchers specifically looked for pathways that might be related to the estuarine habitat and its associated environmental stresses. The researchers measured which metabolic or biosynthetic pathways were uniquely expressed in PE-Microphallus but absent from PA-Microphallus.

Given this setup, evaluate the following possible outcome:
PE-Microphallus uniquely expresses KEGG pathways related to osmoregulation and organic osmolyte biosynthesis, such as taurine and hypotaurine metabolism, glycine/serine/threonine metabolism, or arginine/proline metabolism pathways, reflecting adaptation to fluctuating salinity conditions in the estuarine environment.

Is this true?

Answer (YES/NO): NO